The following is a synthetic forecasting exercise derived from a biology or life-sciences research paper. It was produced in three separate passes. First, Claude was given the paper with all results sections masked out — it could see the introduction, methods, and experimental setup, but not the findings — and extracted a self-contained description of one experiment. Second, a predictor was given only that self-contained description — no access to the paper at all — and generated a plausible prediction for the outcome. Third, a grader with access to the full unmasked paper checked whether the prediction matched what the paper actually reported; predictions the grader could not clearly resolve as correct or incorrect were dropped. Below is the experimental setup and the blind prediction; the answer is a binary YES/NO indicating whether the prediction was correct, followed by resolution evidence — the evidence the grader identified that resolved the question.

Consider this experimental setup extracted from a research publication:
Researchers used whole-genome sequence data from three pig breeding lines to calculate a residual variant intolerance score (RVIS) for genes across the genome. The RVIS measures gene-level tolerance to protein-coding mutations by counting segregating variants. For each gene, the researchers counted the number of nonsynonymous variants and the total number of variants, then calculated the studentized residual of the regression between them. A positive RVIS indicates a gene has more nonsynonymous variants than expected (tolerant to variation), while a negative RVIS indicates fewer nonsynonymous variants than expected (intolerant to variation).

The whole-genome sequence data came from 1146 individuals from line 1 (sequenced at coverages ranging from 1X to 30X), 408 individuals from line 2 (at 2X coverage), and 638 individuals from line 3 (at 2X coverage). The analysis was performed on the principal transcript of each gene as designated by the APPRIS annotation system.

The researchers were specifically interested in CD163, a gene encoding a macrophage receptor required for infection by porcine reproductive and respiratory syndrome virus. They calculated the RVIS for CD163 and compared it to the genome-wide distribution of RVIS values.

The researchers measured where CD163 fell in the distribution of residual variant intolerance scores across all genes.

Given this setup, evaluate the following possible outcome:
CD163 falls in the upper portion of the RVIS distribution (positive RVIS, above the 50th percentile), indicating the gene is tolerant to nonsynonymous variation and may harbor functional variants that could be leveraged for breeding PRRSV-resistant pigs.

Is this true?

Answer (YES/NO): NO